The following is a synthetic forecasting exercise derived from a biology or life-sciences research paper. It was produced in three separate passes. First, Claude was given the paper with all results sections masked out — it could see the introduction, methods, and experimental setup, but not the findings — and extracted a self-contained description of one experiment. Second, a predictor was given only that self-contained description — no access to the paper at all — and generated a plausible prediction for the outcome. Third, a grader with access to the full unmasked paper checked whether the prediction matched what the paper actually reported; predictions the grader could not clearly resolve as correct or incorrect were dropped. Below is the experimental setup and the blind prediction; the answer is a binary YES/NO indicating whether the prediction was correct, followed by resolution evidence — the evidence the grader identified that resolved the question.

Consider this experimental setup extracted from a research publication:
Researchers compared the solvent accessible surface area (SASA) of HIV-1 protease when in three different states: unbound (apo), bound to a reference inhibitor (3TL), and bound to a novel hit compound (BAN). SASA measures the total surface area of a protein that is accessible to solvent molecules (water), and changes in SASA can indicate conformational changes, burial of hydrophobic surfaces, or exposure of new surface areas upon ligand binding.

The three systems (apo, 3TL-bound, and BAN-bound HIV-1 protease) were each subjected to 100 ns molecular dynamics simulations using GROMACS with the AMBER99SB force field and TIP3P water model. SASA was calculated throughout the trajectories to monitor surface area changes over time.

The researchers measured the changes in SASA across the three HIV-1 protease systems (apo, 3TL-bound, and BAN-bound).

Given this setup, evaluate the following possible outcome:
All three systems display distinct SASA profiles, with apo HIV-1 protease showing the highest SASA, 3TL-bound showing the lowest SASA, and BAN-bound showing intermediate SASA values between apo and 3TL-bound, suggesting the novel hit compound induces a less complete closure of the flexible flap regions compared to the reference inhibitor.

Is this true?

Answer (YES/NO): NO